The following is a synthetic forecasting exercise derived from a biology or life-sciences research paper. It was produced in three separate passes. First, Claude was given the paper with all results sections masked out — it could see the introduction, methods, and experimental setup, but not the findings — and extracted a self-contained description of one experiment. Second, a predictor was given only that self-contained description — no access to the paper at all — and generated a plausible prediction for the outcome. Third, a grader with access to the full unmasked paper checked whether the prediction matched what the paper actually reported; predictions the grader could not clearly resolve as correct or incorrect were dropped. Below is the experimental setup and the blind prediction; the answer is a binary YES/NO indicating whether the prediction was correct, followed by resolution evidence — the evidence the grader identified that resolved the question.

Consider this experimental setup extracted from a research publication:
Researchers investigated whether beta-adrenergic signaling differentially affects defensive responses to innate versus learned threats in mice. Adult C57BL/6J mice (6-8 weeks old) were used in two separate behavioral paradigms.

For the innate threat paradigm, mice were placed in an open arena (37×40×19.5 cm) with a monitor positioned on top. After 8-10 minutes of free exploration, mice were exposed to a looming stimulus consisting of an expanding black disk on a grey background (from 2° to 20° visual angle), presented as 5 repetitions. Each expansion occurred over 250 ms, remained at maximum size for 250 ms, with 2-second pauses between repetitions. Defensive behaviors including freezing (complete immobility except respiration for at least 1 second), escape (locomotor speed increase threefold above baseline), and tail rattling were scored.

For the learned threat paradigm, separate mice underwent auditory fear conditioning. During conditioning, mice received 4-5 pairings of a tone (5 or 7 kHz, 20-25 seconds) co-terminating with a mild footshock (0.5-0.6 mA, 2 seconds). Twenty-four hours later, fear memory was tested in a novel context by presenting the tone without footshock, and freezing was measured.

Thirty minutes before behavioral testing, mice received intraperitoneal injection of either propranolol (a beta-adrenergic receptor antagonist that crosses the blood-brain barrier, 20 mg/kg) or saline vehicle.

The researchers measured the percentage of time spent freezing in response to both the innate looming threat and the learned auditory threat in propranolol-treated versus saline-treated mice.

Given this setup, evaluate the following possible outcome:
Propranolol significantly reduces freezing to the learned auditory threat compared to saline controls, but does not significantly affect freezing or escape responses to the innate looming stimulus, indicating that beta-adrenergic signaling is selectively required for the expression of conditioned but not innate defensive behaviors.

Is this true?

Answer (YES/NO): NO